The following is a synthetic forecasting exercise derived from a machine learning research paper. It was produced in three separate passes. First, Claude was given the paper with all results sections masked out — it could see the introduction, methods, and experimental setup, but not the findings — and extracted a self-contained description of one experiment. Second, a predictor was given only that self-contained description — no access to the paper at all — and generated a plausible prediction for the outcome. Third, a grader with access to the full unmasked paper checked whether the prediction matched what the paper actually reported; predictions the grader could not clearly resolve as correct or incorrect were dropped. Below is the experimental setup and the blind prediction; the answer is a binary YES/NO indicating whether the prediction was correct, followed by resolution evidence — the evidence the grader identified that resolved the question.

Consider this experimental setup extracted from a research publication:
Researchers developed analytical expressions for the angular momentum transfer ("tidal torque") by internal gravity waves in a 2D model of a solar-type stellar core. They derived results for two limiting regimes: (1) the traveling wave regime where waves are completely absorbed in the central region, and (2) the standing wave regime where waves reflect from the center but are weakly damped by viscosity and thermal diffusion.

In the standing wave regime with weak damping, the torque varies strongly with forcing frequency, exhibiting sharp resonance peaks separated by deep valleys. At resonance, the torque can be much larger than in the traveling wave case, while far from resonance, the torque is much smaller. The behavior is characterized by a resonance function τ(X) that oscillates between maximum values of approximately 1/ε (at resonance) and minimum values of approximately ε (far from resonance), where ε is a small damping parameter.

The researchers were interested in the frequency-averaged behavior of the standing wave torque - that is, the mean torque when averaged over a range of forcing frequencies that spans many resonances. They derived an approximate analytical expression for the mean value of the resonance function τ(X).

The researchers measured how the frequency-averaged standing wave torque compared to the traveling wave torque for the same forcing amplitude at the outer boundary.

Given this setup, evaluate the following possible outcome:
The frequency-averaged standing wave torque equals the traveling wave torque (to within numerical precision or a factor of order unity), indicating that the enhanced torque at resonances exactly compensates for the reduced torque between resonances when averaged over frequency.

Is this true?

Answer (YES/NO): YES